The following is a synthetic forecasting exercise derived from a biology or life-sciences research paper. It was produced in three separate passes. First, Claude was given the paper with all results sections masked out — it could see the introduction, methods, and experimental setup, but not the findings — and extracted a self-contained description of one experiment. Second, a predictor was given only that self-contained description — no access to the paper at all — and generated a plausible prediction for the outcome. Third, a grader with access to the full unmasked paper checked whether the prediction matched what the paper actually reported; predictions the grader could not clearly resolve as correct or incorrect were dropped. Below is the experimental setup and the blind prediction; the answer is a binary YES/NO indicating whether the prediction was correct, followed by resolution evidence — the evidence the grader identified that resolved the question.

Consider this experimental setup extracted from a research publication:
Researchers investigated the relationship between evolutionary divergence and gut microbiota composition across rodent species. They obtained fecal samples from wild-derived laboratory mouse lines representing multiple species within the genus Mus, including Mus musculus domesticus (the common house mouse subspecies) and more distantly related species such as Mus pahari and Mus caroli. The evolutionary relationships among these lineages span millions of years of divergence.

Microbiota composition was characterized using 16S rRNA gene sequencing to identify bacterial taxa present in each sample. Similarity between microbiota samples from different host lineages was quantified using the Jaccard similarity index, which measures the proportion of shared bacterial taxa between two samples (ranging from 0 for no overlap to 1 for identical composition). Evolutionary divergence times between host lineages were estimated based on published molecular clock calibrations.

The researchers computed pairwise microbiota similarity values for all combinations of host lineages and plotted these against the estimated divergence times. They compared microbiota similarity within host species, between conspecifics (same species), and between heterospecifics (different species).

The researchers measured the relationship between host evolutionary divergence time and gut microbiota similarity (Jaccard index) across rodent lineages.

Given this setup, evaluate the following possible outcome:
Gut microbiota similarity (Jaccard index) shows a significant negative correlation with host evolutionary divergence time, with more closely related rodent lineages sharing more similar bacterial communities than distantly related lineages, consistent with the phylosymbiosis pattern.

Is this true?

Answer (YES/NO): YES